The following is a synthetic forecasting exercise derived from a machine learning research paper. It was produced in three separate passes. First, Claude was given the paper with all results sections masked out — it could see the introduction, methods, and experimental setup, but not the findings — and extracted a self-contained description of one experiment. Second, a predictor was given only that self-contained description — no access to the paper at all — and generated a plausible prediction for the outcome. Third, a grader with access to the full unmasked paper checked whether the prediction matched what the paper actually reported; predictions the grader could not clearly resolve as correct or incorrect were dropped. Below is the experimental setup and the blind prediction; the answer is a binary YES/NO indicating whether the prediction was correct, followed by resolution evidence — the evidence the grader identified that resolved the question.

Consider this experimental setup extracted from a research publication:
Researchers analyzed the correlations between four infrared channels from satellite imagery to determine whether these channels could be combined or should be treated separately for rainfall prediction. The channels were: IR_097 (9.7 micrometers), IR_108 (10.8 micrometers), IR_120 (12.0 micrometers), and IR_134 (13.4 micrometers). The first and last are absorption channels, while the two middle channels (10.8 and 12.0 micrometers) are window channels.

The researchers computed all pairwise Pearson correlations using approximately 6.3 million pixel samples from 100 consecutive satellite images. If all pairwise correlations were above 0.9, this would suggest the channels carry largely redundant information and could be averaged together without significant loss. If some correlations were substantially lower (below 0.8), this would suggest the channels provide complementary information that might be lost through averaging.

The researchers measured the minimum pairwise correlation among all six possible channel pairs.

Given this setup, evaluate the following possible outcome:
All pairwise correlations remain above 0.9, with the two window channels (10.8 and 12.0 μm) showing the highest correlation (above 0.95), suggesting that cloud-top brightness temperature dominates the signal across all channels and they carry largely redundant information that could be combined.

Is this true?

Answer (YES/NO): YES